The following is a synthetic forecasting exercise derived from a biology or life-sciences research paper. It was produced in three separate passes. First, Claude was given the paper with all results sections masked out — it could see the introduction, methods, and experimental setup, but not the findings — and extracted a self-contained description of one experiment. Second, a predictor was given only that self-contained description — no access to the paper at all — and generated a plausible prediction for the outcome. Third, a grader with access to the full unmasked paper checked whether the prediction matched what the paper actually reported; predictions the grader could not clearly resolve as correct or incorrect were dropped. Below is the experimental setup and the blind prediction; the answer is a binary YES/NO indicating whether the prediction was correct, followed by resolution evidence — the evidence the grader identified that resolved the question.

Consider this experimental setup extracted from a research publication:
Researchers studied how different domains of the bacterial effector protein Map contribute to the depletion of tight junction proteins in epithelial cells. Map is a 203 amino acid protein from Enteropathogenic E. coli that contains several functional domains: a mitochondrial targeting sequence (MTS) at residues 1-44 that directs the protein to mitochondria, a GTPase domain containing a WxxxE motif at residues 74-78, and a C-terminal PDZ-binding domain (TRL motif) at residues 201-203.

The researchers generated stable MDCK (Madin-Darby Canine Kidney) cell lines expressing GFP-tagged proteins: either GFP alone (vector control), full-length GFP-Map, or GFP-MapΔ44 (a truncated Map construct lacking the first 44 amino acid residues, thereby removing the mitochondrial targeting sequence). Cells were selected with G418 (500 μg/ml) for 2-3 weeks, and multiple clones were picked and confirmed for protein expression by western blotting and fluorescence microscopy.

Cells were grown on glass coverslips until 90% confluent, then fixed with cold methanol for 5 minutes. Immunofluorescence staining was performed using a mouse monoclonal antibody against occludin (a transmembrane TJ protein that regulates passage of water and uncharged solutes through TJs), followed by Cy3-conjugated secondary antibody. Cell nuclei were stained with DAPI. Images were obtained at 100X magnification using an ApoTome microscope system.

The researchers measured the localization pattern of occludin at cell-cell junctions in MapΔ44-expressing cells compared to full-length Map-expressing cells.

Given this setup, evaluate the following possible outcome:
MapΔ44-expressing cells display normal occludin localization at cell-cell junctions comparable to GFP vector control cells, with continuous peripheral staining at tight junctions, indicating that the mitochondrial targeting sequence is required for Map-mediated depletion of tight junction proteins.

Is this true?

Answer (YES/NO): YES